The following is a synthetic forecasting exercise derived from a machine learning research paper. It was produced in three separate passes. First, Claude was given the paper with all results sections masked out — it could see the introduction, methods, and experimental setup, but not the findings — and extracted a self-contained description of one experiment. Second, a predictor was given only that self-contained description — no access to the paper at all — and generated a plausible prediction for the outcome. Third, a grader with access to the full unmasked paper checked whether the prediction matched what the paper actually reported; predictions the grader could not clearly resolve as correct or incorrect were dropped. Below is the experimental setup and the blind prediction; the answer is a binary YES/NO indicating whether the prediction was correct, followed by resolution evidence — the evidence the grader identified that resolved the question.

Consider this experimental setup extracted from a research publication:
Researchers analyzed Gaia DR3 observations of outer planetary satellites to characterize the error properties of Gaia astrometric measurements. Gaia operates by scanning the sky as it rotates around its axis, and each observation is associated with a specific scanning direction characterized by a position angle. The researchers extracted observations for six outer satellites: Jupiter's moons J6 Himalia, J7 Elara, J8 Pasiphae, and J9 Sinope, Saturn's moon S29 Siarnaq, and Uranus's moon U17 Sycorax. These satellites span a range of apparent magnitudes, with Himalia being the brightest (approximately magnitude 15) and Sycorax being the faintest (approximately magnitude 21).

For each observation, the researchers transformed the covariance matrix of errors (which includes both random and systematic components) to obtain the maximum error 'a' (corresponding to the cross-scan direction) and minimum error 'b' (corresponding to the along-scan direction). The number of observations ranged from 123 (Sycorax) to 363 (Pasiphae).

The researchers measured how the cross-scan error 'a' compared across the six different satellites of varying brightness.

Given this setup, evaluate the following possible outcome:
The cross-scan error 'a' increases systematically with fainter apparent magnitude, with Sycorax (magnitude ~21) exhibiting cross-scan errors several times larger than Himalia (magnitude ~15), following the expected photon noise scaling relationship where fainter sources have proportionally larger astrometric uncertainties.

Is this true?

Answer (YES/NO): NO